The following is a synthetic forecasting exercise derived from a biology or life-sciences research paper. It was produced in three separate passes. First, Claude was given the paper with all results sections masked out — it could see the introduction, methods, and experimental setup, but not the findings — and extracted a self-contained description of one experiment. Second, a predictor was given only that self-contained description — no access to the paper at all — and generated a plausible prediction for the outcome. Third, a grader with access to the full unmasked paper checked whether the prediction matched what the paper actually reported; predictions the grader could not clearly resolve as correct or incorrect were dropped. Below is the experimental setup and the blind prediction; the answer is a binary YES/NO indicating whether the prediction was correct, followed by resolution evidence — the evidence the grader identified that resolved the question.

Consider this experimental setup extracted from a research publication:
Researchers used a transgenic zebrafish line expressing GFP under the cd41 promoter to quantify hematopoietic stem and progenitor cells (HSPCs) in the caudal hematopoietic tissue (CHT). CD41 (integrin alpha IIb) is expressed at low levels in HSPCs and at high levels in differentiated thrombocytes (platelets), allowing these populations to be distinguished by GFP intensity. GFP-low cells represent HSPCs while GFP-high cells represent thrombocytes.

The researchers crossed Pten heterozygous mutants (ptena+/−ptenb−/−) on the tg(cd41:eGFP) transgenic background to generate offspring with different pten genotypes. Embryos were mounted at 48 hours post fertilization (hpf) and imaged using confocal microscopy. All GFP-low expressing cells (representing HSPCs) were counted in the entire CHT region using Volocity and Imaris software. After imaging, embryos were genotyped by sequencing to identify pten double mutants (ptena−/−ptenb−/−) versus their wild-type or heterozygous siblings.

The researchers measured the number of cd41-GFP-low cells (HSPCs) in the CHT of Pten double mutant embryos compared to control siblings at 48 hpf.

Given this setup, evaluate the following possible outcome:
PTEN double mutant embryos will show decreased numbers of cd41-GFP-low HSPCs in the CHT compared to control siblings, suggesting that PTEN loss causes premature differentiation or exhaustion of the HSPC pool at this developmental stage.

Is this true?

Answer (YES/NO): YES